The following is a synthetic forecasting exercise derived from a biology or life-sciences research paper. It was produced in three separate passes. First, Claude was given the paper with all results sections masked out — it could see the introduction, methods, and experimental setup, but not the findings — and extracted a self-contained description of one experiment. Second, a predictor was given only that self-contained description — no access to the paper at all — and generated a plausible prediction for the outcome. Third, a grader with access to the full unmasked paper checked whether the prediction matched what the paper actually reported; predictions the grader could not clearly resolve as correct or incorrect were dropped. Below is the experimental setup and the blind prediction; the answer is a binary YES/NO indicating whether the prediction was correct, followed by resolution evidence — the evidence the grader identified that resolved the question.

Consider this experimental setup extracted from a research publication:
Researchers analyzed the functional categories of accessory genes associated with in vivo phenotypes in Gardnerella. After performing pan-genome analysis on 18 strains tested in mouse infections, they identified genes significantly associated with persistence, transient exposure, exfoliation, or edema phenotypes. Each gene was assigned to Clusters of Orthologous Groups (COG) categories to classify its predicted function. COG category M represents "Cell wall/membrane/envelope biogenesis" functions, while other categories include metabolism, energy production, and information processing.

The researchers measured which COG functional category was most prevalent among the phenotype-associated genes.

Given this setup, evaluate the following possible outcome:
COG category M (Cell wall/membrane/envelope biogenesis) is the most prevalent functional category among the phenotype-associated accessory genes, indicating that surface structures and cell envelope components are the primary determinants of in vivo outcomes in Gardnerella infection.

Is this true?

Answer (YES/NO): YES